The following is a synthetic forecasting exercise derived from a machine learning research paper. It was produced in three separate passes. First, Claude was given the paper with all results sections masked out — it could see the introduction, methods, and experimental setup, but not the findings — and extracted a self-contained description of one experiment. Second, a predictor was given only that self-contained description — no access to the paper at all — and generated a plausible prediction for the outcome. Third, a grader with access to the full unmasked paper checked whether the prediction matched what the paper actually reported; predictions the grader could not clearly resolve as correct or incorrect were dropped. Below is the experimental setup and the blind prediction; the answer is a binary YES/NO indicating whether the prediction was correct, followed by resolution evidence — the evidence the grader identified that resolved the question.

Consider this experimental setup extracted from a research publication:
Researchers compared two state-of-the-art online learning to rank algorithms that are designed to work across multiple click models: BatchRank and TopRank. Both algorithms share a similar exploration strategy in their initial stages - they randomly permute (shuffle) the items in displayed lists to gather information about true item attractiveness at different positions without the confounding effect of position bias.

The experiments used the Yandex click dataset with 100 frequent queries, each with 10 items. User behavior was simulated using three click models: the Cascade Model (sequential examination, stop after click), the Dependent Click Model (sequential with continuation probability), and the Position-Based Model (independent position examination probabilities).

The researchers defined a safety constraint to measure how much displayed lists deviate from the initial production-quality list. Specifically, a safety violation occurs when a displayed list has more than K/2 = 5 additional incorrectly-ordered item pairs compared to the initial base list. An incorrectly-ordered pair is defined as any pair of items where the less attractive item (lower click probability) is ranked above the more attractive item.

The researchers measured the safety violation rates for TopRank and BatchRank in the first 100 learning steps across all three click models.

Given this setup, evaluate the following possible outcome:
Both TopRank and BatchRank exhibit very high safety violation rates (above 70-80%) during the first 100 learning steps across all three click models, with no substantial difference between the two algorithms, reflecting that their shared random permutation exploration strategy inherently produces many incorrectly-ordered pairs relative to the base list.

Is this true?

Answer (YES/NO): NO